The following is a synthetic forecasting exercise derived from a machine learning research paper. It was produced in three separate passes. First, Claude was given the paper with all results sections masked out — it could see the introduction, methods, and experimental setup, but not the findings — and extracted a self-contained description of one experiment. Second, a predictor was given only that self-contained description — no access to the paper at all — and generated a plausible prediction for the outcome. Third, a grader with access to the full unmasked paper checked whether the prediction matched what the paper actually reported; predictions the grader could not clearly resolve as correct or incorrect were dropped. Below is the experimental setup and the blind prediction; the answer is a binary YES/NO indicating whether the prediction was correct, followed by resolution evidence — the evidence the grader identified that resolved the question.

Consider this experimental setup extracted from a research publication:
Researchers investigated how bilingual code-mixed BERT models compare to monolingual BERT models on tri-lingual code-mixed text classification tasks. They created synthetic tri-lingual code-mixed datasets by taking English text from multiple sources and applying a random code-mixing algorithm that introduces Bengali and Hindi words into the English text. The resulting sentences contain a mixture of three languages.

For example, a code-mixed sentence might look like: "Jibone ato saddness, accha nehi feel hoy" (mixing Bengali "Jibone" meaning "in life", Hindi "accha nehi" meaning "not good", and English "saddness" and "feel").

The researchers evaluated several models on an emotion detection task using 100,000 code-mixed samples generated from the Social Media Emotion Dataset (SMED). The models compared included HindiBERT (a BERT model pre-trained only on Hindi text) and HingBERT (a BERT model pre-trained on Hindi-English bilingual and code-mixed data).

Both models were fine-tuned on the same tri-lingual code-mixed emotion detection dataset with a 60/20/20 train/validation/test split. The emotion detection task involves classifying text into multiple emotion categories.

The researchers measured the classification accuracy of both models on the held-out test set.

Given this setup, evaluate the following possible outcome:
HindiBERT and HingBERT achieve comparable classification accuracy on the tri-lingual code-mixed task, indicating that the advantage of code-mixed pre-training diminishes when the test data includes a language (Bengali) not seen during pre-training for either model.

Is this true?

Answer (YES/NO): NO